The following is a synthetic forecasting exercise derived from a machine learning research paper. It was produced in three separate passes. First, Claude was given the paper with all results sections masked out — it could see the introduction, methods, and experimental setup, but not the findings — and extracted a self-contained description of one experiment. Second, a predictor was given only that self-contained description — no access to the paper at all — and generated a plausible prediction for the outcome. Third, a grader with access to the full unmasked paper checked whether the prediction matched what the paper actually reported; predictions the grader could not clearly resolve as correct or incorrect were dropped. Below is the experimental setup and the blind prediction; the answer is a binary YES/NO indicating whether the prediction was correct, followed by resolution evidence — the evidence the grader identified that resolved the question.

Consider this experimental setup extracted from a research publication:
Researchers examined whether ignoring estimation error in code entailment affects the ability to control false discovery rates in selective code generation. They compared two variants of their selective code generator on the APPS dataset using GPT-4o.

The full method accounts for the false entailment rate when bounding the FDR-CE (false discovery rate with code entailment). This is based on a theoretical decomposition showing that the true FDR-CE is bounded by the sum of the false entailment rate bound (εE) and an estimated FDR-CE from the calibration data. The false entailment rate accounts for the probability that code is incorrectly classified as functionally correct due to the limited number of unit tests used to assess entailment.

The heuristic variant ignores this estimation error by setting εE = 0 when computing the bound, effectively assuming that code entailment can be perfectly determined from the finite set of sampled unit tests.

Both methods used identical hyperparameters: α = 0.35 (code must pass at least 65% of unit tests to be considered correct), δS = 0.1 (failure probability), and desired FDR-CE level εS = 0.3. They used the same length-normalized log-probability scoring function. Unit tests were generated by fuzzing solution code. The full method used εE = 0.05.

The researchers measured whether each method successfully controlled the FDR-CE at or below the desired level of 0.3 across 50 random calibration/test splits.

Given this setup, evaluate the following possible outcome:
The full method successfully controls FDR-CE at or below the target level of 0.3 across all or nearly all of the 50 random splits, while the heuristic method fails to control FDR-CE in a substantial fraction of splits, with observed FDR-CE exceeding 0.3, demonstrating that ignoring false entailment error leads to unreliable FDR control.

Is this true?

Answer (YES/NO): YES